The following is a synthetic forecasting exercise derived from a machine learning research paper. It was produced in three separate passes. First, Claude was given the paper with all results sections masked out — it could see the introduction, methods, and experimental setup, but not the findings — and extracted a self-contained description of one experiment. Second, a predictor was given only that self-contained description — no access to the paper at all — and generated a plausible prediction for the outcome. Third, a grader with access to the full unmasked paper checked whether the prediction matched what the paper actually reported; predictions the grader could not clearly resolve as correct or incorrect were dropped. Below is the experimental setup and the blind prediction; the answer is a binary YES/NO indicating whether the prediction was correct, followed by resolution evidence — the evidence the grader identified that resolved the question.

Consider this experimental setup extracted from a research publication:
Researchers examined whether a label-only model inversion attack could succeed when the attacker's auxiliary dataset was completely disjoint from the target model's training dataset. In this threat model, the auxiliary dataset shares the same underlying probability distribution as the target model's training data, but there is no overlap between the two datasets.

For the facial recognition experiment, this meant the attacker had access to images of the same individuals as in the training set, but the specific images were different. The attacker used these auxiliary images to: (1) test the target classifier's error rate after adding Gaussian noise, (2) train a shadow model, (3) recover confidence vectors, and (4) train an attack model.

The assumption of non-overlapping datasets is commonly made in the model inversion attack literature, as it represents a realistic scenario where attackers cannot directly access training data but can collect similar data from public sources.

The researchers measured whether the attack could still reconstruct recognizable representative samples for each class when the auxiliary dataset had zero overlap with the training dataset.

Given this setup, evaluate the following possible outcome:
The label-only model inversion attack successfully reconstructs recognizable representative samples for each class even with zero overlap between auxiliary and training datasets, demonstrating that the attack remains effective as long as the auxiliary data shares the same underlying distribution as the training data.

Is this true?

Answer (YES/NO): YES